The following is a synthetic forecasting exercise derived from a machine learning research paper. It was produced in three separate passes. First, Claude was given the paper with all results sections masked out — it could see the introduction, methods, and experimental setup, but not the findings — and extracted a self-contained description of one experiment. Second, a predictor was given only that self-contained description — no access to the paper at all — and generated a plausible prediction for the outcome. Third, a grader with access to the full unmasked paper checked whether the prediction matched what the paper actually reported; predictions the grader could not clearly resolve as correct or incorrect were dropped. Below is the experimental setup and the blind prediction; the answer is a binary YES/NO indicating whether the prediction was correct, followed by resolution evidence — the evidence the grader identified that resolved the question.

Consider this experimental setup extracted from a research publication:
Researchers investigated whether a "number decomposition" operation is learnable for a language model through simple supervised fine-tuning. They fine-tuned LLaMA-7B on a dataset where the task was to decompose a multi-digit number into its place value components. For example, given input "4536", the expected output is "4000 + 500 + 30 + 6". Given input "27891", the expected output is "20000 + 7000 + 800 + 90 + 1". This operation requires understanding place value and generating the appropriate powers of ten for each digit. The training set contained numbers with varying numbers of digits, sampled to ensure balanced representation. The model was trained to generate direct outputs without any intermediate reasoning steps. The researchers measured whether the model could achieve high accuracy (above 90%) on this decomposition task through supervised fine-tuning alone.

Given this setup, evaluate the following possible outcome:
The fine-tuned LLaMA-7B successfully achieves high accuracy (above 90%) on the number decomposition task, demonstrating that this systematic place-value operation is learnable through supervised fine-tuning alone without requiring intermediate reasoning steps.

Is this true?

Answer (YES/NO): YES